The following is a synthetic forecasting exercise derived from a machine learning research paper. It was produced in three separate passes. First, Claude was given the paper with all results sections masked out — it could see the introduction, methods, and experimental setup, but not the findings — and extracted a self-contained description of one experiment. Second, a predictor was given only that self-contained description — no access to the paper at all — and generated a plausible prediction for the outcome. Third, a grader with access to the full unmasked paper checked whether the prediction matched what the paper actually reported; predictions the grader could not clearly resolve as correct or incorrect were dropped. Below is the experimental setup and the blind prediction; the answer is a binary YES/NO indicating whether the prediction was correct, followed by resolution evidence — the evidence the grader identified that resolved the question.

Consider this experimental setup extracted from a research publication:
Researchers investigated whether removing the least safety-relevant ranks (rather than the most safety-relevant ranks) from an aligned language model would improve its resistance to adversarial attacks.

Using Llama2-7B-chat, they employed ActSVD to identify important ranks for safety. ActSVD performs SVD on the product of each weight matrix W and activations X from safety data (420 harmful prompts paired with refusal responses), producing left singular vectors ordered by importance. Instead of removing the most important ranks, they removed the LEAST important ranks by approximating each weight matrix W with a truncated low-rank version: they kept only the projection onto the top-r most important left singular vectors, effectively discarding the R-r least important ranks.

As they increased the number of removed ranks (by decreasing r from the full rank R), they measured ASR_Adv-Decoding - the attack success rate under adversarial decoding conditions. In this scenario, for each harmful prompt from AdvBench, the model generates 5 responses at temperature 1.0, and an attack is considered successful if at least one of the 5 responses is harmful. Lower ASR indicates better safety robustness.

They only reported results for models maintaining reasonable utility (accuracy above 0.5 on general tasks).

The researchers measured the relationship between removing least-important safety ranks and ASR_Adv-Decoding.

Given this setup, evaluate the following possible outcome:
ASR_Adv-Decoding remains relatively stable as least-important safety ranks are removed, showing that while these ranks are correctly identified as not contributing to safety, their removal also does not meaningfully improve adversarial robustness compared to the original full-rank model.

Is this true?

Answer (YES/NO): NO